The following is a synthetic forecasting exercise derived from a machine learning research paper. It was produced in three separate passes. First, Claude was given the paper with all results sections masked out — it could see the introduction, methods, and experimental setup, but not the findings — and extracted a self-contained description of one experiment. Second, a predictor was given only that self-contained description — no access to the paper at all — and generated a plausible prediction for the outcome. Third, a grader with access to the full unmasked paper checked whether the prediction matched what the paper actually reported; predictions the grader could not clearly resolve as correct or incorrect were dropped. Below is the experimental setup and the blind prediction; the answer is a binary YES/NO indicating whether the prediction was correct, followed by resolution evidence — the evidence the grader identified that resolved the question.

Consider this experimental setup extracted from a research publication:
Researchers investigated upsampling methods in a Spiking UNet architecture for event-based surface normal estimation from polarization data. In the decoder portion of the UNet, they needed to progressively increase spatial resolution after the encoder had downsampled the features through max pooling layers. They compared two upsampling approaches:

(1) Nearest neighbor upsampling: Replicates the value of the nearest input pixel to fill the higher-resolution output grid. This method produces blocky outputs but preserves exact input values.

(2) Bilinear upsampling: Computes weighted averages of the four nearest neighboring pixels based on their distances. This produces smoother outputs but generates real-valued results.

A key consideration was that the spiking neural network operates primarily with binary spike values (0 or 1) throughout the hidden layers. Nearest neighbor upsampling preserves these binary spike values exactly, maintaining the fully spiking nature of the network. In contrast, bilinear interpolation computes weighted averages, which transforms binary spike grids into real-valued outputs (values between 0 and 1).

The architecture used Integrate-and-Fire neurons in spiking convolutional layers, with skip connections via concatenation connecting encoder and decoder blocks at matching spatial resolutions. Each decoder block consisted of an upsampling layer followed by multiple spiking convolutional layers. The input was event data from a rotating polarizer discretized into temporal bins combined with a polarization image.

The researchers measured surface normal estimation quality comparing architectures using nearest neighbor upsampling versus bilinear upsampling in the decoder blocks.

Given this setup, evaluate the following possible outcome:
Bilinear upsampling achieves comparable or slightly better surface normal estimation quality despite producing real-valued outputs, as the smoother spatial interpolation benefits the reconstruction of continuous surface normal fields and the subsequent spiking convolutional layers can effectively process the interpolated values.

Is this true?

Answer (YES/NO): YES